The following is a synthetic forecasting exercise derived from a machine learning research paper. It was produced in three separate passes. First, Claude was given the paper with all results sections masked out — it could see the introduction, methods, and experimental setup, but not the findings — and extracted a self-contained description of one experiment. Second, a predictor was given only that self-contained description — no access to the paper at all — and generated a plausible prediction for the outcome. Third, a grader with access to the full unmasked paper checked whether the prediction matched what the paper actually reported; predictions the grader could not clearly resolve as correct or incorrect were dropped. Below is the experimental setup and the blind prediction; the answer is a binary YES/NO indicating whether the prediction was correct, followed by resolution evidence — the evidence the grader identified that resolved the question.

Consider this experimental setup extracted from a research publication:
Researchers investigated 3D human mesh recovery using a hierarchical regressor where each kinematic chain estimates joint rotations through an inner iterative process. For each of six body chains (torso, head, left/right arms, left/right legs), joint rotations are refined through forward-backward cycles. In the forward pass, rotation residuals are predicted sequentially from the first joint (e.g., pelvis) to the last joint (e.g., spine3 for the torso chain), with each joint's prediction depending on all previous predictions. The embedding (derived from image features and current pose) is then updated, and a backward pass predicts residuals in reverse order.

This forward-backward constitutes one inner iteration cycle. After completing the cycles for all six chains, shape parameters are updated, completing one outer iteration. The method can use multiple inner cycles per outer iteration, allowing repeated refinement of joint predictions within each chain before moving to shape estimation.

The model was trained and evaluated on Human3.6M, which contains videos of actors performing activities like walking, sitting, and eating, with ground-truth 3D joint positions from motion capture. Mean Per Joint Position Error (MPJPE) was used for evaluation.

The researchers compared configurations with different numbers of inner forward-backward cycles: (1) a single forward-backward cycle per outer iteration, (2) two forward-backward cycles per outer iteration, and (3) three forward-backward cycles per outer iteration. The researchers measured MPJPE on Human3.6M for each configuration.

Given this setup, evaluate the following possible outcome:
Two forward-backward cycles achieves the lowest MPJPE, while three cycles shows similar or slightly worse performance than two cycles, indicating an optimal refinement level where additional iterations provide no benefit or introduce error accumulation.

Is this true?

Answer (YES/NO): YES